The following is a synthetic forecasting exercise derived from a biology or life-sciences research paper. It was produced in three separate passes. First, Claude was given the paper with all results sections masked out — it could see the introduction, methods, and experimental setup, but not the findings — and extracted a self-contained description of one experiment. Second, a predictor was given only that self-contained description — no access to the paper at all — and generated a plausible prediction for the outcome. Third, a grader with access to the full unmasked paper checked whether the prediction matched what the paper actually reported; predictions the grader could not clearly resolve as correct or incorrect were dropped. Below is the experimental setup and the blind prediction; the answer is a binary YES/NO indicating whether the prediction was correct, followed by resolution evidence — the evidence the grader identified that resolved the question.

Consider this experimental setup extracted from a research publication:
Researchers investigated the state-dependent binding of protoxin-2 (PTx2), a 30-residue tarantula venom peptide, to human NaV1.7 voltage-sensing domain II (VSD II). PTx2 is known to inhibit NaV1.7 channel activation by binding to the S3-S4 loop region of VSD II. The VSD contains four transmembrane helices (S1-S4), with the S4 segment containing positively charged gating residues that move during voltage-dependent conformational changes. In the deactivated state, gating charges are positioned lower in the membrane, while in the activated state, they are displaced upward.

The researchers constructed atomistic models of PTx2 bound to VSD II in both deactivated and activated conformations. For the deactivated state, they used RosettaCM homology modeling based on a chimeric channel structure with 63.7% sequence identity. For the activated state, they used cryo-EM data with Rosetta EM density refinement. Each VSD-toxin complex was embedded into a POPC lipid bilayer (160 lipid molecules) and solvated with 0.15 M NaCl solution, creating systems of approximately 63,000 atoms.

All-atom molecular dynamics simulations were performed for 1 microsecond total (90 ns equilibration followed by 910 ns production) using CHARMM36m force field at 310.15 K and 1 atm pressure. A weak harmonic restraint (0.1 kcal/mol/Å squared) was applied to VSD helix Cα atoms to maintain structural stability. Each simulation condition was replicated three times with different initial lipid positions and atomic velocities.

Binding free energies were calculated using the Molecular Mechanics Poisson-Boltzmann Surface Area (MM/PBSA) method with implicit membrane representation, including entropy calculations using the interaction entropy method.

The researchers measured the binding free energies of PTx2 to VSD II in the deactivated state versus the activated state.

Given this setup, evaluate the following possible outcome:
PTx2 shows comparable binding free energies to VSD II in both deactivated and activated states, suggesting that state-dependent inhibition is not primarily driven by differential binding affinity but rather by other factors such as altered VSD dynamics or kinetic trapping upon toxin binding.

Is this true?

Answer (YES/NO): NO